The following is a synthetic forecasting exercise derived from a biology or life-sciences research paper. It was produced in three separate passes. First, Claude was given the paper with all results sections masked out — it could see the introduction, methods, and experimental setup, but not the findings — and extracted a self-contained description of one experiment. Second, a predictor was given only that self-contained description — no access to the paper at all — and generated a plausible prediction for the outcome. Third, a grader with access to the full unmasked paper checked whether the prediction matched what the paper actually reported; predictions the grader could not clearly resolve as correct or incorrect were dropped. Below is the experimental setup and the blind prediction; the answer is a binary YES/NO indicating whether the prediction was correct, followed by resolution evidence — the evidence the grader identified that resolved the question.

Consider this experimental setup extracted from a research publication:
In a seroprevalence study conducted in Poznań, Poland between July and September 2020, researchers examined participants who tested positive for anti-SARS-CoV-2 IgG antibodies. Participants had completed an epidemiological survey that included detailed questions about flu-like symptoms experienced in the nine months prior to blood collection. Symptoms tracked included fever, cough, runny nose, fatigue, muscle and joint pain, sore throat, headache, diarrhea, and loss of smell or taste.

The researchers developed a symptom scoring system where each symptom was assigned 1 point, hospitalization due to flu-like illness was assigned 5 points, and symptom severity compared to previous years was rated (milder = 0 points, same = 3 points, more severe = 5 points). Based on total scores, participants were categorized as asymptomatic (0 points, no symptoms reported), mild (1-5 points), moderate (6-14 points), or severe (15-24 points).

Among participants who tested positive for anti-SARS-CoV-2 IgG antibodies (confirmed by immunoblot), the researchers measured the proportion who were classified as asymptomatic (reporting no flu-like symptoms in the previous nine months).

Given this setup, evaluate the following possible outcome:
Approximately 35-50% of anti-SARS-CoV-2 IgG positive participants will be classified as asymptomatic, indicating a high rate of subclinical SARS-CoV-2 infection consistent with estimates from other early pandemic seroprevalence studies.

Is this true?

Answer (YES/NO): YES